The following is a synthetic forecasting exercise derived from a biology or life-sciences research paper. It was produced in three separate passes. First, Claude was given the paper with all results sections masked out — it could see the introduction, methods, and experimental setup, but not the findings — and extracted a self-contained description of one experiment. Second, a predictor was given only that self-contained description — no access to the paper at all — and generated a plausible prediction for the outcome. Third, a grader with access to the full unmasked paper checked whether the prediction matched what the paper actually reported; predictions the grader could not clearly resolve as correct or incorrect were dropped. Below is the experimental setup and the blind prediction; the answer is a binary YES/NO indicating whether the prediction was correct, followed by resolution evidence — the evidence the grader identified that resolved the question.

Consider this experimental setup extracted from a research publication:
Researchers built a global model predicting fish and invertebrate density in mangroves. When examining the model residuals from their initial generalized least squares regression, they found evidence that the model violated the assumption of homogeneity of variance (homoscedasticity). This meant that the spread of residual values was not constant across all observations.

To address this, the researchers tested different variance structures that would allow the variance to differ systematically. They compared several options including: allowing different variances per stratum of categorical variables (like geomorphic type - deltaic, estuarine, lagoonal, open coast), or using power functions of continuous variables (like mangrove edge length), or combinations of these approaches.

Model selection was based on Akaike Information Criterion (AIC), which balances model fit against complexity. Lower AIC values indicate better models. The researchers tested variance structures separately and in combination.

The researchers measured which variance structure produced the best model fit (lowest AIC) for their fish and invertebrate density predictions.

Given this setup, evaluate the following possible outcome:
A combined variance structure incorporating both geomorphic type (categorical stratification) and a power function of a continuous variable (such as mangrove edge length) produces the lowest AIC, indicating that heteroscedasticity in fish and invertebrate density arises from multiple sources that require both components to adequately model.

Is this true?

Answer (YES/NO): NO